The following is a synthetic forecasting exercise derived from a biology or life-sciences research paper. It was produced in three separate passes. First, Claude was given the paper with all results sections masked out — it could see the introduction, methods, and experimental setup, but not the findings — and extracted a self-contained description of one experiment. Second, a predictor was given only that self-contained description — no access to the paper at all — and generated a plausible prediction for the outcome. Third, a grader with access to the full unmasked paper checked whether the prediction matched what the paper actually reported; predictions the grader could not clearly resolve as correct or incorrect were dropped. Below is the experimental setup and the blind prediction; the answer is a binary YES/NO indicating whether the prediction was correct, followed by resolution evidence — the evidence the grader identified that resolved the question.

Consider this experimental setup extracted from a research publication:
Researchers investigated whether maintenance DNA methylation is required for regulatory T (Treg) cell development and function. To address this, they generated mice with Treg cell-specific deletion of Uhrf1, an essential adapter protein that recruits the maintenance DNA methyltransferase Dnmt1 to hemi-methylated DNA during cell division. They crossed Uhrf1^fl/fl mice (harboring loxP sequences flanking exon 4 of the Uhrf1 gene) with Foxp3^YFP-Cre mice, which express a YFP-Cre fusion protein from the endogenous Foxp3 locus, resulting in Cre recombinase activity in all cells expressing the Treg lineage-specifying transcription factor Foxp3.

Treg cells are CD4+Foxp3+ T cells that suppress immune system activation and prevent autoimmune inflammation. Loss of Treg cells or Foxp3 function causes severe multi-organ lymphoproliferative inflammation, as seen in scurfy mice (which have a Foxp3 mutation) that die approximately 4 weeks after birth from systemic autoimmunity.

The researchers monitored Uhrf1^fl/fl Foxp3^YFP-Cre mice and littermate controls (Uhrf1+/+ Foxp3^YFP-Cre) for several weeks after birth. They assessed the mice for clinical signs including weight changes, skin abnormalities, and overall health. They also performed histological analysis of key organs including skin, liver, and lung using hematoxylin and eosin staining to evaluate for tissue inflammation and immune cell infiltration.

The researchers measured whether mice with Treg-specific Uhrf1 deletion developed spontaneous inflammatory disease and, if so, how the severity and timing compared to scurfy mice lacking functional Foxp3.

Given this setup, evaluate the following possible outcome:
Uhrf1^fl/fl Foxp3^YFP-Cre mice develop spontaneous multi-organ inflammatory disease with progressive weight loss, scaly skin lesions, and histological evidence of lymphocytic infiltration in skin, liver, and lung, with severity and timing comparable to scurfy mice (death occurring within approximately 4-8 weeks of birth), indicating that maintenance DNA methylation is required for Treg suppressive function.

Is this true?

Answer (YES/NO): YES